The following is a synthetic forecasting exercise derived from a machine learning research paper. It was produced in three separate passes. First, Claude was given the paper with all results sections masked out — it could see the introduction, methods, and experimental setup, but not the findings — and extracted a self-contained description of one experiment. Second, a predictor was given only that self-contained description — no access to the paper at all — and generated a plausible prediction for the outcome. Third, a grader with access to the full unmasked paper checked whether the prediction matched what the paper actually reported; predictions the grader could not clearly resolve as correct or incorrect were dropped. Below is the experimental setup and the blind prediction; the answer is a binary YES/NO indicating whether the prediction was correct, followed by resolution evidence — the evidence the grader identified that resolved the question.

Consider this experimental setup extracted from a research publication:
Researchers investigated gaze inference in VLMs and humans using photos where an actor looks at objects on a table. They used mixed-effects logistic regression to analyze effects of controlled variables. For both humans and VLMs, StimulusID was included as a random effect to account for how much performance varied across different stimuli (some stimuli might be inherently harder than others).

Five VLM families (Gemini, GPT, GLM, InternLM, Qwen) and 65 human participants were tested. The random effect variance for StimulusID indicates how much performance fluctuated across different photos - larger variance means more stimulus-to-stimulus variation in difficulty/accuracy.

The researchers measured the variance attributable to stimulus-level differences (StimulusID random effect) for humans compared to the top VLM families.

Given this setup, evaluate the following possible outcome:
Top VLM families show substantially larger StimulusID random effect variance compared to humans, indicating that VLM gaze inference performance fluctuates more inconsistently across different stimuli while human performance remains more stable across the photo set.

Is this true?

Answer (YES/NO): YES